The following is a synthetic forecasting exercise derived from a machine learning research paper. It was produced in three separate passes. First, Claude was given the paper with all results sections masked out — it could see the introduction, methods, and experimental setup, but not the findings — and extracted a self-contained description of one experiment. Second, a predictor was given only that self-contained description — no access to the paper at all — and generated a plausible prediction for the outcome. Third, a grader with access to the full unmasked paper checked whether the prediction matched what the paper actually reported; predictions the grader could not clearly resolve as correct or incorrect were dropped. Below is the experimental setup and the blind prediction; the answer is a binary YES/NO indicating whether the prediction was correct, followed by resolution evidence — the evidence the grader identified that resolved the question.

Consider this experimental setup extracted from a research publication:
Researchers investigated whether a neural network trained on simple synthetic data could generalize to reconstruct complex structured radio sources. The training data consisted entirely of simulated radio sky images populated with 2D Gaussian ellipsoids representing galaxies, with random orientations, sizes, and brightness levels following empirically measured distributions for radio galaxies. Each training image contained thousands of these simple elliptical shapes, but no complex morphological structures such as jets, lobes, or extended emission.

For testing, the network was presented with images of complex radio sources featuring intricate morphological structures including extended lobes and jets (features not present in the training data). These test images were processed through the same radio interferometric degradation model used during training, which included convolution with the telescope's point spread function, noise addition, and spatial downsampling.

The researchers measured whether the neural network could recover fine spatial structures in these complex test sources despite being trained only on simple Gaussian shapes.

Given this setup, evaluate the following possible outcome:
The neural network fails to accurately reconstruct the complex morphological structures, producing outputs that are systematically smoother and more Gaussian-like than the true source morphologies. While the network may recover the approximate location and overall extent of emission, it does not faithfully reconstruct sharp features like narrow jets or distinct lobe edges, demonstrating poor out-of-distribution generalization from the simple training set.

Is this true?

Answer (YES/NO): NO